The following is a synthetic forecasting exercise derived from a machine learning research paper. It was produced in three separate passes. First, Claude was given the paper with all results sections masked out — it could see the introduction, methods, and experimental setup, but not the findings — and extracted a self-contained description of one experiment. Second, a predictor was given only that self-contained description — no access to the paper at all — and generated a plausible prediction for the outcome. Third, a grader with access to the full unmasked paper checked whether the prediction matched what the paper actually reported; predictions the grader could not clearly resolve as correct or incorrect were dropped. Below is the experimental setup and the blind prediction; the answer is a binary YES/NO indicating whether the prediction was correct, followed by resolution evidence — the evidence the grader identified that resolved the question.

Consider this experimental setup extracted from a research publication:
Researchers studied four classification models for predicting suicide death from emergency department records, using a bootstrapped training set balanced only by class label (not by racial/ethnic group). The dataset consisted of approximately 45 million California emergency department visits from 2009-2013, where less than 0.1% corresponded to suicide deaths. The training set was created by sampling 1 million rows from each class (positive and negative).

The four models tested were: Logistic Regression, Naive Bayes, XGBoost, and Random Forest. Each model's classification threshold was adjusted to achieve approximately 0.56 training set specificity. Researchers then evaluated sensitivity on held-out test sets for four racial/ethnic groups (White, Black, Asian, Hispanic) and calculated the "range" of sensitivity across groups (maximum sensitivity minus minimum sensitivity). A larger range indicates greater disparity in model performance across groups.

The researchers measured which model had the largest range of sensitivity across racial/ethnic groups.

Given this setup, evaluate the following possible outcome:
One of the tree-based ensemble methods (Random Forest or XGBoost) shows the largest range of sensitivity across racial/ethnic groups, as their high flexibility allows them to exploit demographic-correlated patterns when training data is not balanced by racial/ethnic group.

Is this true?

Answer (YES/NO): YES